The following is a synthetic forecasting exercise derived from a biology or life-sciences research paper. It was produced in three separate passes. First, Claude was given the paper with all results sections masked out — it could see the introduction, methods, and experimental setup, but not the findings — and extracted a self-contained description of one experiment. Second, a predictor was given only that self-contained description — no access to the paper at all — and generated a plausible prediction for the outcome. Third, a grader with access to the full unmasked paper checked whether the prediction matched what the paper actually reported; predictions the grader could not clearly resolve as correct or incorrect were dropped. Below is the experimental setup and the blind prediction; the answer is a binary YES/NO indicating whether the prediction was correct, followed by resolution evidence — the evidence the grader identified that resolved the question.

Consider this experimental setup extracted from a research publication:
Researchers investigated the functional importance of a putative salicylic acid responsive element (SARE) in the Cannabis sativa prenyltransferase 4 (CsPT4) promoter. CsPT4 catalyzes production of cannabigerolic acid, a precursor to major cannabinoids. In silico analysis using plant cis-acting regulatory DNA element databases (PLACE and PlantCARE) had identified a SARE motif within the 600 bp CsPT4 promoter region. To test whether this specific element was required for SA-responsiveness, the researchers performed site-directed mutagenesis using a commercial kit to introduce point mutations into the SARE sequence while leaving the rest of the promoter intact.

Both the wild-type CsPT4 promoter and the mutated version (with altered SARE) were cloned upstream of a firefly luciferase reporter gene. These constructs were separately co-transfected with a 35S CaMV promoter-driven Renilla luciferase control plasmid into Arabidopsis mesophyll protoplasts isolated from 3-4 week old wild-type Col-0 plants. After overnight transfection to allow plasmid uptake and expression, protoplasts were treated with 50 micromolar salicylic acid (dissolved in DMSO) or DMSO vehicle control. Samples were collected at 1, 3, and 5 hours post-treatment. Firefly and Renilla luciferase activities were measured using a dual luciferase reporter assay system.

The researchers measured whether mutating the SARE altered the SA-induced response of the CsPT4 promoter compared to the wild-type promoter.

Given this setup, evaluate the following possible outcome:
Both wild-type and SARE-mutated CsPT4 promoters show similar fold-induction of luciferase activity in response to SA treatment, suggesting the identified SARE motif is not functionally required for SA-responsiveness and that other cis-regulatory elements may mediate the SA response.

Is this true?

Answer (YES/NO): NO